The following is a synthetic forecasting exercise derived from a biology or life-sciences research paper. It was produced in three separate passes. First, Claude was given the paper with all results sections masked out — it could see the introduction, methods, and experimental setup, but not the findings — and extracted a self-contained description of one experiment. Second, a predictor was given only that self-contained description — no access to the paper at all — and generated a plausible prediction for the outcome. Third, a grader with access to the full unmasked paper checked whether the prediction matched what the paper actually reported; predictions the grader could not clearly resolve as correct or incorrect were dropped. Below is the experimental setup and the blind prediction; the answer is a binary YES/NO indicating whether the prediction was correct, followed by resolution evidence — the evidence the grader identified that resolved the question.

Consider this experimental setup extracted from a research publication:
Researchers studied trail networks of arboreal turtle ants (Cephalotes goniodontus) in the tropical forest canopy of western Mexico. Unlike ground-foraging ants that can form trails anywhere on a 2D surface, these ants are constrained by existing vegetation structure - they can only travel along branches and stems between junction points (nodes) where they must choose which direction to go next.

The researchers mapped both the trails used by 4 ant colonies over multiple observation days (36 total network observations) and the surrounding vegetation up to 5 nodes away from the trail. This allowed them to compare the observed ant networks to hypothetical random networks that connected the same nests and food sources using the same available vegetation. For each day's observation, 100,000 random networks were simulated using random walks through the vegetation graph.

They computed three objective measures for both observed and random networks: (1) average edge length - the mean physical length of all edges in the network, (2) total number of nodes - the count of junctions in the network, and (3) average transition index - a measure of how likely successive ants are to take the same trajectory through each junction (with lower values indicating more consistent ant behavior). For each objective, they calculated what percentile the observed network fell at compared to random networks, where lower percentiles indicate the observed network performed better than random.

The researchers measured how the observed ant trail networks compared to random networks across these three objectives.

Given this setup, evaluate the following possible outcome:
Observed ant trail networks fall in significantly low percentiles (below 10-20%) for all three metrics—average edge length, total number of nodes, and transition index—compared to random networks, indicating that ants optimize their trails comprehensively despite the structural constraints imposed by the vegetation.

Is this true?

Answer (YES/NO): NO